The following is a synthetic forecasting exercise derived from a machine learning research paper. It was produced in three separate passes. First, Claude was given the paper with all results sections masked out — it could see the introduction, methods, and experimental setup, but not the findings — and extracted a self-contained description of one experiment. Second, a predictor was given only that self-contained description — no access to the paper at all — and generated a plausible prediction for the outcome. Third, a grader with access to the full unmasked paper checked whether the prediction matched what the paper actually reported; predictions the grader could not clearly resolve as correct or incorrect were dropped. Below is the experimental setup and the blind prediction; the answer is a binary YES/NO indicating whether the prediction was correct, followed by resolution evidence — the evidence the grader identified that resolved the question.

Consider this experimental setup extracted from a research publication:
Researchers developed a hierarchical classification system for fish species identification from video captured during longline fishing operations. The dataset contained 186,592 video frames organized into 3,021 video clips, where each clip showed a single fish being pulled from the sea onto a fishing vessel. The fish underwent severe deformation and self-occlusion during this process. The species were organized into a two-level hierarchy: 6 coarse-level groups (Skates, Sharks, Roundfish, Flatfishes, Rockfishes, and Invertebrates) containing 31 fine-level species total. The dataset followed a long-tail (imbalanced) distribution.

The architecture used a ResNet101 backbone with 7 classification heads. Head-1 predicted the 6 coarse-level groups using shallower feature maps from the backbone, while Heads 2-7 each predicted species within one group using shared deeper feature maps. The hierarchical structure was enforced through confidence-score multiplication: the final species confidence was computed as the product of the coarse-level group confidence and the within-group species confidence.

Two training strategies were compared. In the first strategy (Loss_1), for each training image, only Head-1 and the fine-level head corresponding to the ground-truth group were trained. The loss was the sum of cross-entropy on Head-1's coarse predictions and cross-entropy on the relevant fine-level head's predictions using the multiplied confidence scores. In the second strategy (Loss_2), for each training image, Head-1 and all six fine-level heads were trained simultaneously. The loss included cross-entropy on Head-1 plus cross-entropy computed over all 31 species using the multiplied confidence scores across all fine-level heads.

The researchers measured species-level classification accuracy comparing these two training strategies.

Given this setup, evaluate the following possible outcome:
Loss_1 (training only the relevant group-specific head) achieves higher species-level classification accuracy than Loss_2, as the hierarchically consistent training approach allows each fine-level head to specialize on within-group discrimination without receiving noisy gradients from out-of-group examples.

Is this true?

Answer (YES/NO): NO